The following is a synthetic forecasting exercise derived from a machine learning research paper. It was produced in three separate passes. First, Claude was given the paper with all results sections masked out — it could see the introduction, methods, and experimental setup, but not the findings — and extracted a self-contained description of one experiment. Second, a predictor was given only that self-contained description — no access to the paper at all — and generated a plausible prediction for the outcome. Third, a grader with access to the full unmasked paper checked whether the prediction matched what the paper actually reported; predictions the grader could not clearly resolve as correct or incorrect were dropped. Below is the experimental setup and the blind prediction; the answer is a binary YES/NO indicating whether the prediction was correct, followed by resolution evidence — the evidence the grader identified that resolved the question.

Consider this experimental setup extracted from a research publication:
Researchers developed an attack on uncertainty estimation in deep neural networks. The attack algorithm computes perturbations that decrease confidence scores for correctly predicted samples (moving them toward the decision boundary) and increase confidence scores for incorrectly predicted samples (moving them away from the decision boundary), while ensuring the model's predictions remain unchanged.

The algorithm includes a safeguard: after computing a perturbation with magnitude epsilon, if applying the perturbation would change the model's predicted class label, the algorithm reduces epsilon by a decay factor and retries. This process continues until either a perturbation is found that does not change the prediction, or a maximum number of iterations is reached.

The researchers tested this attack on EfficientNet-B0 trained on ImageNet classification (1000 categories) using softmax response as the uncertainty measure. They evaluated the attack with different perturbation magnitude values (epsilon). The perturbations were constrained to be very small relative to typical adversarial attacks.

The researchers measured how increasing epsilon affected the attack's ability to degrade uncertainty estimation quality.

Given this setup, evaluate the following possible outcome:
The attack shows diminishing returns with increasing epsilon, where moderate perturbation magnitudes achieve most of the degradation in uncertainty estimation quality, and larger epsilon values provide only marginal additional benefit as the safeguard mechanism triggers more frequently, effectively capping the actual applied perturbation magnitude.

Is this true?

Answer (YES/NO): NO